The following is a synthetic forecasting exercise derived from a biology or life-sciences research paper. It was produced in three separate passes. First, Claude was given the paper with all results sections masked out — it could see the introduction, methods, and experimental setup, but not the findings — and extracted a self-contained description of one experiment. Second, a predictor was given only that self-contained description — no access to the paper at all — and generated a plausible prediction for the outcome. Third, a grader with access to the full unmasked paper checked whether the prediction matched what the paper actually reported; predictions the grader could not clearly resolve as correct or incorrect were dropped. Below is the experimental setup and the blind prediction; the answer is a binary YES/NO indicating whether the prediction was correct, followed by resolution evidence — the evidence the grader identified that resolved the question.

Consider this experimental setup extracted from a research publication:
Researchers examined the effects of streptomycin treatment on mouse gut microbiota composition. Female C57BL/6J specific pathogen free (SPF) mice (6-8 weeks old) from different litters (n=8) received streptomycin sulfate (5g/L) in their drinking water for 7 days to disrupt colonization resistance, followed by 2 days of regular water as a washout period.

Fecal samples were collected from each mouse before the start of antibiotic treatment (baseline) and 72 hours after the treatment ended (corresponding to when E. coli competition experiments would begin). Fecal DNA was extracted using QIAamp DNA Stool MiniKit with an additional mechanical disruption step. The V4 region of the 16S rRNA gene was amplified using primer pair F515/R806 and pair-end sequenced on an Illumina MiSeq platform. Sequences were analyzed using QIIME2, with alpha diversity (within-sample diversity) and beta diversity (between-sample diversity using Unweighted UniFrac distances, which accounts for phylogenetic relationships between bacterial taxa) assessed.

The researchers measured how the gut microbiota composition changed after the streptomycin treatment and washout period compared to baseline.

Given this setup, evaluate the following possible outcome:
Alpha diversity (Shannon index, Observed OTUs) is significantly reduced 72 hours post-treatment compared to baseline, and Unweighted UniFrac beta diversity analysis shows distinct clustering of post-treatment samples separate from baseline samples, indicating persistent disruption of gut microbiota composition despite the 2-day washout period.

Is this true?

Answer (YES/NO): YES